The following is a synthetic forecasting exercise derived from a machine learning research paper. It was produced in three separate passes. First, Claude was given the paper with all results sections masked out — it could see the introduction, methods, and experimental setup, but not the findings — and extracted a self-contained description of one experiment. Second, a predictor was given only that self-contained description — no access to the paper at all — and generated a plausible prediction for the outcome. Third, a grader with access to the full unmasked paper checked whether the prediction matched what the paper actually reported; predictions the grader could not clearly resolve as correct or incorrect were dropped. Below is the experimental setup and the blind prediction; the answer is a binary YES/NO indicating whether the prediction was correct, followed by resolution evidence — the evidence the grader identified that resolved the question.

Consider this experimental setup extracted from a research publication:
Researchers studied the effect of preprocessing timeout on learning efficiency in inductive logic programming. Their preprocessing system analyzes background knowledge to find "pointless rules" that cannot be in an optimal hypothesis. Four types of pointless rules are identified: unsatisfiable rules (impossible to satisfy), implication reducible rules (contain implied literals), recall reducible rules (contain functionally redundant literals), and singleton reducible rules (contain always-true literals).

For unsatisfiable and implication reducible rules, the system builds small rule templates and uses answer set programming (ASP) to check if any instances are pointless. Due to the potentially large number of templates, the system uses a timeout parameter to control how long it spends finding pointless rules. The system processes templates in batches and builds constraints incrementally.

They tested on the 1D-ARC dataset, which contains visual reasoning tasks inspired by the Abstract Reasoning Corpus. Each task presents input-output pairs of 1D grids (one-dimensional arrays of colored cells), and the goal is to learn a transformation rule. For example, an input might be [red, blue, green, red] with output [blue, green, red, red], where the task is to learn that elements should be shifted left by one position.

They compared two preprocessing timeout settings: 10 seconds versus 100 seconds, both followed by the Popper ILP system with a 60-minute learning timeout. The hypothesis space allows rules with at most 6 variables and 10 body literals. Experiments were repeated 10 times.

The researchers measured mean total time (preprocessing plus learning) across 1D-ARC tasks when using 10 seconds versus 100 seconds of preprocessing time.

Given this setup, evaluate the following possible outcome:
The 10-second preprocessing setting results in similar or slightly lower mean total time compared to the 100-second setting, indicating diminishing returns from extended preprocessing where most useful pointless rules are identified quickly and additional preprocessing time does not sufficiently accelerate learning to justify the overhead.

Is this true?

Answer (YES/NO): YES